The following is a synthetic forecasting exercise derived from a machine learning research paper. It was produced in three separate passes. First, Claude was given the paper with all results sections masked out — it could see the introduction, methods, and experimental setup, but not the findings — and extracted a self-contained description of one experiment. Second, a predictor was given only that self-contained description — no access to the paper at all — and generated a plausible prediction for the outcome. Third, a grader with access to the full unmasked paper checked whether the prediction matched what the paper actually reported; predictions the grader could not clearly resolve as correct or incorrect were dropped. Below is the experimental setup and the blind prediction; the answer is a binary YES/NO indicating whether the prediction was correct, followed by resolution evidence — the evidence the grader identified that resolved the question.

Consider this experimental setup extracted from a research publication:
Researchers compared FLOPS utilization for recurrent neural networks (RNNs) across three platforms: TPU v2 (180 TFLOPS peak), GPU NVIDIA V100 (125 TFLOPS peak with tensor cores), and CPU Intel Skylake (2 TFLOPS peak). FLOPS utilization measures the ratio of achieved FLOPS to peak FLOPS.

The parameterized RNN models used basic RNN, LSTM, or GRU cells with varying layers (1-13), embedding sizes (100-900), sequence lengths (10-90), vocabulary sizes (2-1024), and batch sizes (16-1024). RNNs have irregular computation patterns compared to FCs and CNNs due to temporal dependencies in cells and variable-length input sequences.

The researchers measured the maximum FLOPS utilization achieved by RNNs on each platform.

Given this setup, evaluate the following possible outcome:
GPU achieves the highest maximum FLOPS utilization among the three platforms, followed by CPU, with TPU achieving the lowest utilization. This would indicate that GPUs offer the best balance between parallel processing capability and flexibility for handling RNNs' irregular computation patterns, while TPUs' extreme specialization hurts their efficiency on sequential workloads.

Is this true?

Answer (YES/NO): NO